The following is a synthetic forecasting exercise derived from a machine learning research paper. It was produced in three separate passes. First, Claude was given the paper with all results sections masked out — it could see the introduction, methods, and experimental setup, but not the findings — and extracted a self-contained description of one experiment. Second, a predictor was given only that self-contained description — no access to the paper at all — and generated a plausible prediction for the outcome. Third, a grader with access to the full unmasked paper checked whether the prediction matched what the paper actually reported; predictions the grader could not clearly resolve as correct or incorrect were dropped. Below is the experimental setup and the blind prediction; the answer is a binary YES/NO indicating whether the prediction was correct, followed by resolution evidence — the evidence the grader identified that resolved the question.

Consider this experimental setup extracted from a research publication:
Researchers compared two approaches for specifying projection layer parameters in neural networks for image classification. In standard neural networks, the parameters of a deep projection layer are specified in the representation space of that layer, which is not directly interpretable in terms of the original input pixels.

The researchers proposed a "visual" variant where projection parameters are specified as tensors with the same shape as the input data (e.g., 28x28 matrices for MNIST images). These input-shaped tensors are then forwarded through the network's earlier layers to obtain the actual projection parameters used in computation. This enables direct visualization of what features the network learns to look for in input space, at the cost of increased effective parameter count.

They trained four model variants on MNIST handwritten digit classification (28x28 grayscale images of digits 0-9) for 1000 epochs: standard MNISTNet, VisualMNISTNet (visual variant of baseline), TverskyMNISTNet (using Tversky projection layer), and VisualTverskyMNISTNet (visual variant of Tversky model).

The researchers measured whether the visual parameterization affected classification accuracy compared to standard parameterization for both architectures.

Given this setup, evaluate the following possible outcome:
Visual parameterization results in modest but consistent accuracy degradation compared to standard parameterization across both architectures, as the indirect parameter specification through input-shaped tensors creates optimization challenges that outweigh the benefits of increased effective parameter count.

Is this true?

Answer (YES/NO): NO